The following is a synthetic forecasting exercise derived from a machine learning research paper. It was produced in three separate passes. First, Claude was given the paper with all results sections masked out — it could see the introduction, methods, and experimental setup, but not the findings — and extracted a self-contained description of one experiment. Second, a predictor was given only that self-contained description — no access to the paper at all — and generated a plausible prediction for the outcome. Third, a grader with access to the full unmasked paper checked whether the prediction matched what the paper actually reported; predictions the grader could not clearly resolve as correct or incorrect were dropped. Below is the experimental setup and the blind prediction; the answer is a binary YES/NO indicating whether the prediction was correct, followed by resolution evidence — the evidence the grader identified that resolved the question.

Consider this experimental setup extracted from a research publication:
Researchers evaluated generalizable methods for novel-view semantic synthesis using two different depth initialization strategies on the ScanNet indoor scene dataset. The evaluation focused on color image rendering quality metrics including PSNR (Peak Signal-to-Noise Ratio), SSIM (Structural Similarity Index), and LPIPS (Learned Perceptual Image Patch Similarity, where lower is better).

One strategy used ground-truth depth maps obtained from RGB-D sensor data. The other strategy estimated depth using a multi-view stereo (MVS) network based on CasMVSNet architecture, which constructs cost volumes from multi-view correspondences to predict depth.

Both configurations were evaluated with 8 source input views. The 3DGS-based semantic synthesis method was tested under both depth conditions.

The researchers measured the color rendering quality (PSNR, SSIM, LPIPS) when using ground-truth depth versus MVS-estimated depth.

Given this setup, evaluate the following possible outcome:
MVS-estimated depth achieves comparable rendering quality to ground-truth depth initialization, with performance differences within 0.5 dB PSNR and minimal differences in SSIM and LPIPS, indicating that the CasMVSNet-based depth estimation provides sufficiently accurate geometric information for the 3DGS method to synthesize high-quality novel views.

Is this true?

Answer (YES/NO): YES